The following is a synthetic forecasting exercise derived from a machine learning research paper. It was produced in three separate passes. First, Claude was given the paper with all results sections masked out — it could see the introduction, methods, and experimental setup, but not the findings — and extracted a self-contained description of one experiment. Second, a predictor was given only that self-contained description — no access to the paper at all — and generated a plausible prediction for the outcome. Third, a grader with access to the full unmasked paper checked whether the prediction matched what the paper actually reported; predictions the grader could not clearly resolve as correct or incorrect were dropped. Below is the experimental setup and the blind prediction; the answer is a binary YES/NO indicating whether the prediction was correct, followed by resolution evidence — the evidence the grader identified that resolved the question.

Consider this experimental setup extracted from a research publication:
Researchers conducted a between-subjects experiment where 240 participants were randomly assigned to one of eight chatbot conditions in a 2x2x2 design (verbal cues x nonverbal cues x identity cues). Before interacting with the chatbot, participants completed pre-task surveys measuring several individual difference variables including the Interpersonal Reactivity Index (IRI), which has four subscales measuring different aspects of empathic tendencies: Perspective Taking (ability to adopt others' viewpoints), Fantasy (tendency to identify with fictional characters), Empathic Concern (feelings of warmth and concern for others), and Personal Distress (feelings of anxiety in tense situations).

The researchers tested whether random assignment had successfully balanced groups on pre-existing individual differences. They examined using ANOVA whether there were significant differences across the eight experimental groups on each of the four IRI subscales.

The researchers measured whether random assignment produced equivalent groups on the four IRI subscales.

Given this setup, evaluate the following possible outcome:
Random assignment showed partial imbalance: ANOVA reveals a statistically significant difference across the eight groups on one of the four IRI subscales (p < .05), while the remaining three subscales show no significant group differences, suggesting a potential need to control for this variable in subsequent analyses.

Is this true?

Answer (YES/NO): YES